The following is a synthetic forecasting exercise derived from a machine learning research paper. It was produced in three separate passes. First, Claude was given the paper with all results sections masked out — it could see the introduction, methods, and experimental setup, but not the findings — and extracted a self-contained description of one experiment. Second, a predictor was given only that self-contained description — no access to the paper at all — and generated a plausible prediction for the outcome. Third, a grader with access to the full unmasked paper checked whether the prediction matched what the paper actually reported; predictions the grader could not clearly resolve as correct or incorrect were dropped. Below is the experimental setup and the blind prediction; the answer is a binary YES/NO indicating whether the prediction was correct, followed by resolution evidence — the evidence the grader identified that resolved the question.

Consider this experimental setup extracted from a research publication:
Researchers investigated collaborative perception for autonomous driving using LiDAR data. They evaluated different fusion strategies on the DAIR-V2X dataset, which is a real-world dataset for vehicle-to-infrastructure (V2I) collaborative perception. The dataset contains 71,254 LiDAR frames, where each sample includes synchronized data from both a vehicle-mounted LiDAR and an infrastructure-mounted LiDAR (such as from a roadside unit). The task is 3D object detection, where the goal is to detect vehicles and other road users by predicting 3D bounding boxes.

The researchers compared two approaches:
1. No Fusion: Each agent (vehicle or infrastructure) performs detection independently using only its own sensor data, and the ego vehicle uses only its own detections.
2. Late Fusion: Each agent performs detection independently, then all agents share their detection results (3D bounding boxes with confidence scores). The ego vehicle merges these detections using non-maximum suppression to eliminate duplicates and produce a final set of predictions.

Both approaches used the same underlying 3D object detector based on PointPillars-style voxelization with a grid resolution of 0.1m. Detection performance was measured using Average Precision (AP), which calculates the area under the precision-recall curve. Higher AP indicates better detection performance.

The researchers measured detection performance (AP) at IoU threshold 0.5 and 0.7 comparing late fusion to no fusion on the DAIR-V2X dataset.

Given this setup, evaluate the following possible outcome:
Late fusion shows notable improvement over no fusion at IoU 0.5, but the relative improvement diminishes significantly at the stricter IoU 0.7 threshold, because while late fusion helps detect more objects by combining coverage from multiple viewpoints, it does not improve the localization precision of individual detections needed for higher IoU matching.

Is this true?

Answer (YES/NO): NO